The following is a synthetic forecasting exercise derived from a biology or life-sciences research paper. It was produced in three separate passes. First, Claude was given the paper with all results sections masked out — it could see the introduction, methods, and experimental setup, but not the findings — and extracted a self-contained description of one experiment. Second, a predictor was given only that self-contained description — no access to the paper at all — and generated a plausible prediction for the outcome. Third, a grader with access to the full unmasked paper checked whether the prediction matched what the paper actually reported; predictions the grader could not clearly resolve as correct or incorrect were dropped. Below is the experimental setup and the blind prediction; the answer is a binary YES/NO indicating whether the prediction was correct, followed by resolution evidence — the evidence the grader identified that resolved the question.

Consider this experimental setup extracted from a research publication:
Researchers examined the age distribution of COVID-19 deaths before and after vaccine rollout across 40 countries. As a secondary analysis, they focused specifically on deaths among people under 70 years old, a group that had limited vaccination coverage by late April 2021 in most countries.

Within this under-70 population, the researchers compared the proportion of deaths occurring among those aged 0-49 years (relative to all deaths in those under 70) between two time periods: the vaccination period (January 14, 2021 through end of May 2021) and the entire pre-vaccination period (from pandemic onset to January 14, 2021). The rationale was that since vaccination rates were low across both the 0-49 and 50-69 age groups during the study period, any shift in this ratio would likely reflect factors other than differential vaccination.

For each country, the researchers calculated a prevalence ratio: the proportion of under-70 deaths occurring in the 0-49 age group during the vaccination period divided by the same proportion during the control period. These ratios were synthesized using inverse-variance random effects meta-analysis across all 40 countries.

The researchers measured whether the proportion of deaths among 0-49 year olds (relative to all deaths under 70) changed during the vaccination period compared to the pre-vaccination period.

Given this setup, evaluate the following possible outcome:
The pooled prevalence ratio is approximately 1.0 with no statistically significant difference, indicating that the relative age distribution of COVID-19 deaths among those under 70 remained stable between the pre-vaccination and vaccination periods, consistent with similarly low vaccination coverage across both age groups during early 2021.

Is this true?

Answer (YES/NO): YES